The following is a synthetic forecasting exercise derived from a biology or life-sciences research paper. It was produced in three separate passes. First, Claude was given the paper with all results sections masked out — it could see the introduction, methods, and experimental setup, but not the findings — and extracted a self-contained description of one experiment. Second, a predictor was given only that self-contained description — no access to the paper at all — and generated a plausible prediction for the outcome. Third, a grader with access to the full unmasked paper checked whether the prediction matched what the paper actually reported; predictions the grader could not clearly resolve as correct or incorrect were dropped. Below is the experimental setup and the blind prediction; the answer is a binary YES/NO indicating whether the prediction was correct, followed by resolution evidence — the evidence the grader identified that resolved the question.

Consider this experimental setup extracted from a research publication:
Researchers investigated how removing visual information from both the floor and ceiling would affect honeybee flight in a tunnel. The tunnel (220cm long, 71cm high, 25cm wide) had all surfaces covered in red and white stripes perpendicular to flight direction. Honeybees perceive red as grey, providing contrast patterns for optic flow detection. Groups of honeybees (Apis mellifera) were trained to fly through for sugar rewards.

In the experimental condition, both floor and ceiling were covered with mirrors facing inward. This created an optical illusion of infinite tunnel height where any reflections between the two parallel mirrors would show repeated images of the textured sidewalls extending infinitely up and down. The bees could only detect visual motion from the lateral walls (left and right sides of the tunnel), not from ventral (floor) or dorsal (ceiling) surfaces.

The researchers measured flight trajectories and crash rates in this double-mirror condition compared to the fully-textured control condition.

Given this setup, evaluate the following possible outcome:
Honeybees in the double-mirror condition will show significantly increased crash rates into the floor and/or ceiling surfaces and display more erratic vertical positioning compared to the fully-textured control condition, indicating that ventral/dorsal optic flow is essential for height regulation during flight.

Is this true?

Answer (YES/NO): YES